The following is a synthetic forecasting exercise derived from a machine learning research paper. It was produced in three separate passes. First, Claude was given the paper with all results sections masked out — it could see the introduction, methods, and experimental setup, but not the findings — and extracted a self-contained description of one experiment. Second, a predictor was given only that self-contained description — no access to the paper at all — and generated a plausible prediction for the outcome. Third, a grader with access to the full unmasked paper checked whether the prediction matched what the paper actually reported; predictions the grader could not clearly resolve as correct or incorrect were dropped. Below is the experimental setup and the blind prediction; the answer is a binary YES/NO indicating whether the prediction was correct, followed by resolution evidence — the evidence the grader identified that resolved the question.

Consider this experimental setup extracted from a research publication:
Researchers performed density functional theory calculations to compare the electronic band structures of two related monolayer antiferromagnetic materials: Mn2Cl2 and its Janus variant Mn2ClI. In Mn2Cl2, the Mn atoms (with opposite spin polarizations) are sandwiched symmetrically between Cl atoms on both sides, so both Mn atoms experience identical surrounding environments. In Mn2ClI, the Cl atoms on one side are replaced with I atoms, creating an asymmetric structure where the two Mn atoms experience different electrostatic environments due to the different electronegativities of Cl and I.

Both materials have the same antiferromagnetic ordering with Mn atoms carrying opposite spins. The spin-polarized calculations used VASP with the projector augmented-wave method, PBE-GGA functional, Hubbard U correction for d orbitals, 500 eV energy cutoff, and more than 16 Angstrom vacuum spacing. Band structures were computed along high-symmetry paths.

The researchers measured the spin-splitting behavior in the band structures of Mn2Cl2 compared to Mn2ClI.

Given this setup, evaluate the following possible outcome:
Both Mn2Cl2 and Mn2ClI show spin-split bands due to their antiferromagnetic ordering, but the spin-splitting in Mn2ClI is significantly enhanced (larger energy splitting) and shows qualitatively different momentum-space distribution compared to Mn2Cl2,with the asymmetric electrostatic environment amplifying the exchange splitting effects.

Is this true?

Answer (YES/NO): NO